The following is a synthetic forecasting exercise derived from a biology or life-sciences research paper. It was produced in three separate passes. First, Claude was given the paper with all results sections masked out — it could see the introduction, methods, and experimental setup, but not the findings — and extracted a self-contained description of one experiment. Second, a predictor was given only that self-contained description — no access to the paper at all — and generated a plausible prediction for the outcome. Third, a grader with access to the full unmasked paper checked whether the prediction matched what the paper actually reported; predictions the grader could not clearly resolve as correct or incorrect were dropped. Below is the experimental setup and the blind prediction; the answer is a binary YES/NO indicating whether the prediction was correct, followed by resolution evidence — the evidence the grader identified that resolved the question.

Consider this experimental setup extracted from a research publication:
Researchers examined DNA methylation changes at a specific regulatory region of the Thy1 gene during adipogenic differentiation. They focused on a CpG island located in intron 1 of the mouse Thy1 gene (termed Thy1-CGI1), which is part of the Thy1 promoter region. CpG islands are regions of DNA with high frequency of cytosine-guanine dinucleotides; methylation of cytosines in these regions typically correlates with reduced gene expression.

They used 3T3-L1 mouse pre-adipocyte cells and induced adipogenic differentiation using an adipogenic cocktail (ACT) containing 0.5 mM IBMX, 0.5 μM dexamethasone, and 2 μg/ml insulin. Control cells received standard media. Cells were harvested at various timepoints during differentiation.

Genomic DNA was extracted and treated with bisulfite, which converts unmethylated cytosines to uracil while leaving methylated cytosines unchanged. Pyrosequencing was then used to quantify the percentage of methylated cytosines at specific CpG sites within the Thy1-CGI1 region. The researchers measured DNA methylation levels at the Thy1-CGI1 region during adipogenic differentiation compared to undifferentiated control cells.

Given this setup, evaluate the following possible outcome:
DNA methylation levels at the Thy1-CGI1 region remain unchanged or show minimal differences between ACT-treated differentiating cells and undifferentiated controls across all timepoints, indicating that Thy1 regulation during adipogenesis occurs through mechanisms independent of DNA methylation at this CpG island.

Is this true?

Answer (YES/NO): NO